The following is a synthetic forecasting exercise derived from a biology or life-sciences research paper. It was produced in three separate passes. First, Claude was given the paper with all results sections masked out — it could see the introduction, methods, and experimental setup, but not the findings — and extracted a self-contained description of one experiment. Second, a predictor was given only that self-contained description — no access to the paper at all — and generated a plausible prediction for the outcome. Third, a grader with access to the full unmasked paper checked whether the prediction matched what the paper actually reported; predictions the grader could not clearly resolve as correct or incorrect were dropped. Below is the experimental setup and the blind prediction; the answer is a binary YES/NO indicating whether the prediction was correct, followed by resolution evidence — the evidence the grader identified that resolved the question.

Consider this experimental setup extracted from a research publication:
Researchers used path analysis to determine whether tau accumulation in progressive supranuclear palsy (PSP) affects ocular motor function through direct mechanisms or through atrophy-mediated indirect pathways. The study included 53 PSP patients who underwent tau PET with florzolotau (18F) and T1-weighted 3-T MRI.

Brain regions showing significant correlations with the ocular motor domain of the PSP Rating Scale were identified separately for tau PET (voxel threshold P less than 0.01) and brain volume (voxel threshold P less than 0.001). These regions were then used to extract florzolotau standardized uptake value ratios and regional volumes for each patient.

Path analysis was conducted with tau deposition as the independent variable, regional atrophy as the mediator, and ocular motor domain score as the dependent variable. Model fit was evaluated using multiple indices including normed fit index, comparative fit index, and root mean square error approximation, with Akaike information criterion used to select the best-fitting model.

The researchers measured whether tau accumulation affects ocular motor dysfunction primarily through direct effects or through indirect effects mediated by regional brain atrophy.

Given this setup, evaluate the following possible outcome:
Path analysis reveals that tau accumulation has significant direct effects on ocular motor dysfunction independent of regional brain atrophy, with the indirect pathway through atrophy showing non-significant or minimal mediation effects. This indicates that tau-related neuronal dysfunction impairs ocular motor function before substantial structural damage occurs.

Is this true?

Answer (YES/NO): NO